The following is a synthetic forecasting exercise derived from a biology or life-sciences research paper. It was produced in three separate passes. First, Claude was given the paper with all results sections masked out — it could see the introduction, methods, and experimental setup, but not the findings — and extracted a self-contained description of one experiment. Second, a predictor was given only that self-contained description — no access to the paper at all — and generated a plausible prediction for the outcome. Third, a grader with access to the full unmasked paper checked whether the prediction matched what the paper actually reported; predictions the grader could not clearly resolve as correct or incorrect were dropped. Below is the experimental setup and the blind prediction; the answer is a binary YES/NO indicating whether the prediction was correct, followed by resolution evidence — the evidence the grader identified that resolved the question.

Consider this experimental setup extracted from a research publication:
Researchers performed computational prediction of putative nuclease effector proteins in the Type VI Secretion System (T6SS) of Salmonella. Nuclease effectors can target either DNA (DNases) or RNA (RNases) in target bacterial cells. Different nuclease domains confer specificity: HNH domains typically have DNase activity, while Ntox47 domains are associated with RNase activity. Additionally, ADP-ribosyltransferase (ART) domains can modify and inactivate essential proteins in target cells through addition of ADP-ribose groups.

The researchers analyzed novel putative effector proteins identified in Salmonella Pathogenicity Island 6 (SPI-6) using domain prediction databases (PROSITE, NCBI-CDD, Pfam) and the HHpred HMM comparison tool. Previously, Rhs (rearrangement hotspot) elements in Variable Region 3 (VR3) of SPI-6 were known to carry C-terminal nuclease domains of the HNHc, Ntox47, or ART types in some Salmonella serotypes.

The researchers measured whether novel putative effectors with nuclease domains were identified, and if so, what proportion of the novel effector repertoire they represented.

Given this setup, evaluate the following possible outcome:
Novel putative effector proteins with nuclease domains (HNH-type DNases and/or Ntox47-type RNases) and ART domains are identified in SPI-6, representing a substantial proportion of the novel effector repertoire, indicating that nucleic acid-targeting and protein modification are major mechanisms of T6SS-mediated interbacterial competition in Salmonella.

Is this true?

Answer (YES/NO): YES